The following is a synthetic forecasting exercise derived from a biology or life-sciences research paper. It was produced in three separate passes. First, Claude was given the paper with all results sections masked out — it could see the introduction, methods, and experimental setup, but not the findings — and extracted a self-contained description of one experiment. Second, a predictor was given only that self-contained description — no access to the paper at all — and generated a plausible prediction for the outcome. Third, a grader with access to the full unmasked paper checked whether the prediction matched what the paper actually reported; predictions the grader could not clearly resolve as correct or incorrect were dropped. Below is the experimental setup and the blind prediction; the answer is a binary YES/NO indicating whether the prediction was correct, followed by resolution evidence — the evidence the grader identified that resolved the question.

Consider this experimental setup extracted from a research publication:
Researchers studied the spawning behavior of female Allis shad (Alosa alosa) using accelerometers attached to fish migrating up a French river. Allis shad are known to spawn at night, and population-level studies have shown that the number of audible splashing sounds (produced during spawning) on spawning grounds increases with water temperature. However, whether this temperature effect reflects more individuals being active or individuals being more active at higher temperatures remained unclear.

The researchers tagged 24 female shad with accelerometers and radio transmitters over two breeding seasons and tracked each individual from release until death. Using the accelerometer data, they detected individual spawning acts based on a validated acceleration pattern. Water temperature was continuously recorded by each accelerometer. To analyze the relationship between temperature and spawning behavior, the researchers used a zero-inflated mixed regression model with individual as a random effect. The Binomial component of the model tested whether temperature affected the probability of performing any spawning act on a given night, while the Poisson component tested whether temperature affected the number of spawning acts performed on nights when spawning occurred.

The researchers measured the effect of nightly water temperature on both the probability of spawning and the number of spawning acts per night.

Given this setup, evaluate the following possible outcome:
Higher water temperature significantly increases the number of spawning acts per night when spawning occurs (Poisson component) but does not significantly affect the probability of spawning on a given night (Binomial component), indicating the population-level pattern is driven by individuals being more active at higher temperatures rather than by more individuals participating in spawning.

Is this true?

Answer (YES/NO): NO